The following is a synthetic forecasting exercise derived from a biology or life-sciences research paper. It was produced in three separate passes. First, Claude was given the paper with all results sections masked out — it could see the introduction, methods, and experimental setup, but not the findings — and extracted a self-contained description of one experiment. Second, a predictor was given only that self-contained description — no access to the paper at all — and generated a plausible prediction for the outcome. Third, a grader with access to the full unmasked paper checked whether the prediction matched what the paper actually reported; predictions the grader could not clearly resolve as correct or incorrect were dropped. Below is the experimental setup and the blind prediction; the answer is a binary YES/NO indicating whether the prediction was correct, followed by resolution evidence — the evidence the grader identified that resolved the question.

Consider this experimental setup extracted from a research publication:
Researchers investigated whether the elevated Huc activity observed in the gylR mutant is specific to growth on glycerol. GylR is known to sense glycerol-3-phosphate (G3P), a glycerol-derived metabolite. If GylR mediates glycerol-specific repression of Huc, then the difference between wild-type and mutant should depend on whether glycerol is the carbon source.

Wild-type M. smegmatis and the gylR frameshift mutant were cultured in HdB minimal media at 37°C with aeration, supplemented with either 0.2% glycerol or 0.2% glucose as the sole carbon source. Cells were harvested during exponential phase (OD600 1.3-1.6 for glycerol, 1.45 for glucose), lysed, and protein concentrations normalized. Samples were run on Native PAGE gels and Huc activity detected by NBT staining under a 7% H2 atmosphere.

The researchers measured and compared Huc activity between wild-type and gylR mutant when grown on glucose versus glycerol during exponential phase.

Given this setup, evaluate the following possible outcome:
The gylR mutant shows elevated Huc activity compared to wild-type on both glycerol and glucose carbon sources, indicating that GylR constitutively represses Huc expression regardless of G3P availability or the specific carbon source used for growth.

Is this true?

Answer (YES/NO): NO